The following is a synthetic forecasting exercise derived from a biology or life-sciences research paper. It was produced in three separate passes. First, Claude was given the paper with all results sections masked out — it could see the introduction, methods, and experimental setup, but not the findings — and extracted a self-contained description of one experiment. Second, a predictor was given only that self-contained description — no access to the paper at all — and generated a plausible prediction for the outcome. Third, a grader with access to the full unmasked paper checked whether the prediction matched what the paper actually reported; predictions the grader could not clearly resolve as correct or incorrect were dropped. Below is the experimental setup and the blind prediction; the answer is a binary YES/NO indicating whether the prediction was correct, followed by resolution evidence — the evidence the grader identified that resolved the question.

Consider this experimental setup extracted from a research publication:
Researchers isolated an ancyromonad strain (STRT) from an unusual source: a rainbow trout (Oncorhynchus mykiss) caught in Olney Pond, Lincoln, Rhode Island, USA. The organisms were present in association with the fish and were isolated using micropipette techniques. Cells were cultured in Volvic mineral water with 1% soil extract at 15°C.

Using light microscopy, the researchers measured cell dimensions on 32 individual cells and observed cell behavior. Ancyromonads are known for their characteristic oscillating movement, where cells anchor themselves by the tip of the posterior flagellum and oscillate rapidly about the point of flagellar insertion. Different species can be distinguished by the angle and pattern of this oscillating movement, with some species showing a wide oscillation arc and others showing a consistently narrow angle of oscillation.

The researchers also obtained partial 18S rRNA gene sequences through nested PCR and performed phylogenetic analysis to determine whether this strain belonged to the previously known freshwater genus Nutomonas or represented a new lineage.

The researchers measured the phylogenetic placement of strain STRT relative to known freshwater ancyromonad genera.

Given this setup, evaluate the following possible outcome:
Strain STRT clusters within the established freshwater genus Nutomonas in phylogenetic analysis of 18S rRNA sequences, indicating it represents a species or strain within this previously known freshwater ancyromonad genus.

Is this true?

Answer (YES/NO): NO